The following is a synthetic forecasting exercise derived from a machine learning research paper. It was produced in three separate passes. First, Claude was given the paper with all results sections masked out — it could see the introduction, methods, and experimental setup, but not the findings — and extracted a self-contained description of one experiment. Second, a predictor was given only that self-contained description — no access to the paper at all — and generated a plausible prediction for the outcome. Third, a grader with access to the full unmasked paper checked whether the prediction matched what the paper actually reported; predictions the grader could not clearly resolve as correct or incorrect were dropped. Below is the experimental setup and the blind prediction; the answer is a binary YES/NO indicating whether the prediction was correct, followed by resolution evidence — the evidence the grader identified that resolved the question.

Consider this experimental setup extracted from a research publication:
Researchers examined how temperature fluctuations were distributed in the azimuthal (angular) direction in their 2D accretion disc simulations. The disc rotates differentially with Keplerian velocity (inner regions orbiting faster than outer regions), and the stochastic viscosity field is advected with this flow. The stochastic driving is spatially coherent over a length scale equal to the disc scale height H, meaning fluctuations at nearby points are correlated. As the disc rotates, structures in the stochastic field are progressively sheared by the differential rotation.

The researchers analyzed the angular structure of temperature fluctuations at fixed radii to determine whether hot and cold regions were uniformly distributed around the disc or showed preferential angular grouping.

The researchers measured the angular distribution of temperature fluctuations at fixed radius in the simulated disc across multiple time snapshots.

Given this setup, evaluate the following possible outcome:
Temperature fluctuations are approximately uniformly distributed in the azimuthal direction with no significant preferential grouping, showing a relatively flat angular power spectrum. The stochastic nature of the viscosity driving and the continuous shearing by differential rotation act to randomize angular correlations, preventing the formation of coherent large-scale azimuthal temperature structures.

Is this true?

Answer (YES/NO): NO